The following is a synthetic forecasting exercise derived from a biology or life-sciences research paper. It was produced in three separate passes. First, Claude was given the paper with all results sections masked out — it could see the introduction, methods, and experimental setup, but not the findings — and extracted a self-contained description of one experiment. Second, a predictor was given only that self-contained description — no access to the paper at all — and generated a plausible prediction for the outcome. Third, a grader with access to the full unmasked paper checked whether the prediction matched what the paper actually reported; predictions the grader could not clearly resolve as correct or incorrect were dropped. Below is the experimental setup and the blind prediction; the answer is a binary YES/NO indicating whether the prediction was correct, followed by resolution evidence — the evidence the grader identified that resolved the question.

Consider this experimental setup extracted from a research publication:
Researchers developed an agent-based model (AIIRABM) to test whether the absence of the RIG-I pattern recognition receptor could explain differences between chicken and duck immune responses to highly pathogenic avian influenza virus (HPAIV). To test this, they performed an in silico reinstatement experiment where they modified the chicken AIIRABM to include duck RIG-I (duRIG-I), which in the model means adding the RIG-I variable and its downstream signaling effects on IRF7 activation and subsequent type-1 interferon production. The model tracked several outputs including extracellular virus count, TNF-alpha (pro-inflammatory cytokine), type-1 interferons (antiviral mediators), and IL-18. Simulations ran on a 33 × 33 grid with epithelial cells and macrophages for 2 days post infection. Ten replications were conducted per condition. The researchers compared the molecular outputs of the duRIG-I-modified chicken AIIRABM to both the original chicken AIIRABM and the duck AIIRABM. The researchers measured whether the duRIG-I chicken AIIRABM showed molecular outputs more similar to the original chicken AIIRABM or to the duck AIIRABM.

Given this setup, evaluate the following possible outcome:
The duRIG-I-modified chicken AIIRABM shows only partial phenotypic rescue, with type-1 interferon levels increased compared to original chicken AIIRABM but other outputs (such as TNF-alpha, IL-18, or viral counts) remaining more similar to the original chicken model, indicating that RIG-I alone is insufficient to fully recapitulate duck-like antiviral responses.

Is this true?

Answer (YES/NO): NO